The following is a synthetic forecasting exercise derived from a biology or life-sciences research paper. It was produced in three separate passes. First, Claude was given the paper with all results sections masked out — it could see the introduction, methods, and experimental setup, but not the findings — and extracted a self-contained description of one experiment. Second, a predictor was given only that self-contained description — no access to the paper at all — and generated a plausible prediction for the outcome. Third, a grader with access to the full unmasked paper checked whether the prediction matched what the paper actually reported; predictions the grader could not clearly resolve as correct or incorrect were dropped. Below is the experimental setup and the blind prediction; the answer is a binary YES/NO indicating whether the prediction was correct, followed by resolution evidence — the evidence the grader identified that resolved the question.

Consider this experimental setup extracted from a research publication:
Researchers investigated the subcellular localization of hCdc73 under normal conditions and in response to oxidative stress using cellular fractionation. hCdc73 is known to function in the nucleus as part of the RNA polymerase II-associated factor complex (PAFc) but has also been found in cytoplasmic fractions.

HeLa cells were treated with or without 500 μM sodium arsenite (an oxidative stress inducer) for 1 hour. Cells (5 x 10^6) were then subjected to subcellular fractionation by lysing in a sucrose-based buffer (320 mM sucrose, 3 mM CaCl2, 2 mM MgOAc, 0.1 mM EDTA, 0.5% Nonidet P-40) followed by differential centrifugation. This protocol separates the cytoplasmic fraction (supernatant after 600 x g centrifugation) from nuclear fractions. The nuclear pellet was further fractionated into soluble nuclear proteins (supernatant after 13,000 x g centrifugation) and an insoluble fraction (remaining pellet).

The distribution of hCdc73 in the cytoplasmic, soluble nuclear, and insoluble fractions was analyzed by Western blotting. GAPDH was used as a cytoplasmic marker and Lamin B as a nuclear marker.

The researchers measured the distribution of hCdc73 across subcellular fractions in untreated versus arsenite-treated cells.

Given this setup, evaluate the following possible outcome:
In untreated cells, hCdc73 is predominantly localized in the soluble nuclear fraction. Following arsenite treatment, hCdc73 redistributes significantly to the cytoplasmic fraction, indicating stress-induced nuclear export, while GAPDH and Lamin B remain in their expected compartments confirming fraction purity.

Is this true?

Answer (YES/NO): NO